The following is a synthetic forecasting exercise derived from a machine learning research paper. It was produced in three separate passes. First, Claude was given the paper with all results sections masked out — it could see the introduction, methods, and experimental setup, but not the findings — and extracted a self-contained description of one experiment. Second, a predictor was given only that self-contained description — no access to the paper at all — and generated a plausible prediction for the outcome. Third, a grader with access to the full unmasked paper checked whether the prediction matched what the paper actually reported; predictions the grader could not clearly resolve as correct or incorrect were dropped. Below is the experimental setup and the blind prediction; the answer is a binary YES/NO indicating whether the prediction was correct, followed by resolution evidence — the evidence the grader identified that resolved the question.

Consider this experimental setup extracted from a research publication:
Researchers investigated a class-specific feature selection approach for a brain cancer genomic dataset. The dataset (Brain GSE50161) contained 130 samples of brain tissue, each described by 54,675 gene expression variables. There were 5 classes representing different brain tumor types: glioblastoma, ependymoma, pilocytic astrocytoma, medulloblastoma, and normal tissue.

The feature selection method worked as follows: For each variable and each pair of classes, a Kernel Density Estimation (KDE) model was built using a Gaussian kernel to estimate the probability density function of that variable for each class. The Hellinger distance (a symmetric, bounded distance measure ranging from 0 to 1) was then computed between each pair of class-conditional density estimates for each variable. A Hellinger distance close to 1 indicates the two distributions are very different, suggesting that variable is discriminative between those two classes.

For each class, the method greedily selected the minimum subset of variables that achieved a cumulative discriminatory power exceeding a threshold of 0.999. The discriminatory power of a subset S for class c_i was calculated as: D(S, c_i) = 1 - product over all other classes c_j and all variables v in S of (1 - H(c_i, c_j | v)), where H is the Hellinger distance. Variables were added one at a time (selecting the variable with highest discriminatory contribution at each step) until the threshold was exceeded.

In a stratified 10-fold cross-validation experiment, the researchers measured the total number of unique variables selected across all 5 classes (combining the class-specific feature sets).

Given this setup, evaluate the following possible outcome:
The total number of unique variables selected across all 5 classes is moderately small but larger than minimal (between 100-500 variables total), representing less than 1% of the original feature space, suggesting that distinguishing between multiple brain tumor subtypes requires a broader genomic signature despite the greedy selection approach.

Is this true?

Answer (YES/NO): NO